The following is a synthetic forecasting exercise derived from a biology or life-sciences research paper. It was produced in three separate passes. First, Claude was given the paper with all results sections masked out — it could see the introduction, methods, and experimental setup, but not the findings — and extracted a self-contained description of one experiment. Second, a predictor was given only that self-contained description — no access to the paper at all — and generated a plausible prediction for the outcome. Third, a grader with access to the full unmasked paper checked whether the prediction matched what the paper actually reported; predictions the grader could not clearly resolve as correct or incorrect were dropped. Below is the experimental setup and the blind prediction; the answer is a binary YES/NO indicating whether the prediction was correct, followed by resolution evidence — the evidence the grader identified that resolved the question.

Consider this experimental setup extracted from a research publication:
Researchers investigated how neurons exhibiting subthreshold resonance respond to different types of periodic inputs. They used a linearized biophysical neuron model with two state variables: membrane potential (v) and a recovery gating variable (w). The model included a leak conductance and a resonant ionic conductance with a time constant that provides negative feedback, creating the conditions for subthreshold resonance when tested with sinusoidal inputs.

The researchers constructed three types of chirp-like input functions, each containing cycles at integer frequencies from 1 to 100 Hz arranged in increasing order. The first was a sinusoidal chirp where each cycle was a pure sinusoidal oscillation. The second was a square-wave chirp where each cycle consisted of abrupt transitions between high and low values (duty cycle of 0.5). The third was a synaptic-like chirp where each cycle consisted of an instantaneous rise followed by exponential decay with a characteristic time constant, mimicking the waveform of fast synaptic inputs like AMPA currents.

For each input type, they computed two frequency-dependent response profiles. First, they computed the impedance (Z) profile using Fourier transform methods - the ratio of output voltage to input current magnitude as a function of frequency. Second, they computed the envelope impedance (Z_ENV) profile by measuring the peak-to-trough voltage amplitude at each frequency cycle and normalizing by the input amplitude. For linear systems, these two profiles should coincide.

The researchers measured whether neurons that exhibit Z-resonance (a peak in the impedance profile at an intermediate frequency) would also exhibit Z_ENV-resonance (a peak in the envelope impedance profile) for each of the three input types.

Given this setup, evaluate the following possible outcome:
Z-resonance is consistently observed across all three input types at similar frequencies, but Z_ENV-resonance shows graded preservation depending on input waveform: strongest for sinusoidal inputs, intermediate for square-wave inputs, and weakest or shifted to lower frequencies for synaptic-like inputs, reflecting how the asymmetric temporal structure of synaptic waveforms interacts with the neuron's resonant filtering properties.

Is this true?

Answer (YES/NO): NO